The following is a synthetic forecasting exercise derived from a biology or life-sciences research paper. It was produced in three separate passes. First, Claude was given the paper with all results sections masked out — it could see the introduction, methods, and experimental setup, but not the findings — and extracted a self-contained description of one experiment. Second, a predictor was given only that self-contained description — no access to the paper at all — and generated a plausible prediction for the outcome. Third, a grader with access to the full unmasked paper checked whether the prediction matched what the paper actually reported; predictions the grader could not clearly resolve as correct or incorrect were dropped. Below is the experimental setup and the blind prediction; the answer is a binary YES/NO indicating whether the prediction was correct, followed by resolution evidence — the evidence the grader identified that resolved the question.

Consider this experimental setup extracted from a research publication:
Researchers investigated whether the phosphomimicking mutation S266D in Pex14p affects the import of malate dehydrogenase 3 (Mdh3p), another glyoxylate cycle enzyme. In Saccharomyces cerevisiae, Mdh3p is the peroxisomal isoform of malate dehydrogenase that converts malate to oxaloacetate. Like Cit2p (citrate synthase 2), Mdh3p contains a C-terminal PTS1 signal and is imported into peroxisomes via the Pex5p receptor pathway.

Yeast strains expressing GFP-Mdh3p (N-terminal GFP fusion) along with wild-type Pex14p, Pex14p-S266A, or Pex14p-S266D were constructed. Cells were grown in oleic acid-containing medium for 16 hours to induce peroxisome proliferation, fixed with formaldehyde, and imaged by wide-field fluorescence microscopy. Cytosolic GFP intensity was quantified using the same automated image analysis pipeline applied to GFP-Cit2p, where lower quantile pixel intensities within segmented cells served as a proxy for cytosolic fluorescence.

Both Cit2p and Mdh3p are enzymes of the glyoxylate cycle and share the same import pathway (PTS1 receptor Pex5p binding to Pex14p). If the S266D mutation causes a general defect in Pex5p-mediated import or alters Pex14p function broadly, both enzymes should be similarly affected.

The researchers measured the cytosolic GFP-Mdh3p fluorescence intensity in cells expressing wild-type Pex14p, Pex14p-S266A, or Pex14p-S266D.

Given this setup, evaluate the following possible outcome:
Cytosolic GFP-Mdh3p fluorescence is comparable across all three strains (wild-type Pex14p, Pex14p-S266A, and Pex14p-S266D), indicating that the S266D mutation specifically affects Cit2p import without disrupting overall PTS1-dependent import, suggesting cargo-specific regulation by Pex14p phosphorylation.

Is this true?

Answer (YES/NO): YES